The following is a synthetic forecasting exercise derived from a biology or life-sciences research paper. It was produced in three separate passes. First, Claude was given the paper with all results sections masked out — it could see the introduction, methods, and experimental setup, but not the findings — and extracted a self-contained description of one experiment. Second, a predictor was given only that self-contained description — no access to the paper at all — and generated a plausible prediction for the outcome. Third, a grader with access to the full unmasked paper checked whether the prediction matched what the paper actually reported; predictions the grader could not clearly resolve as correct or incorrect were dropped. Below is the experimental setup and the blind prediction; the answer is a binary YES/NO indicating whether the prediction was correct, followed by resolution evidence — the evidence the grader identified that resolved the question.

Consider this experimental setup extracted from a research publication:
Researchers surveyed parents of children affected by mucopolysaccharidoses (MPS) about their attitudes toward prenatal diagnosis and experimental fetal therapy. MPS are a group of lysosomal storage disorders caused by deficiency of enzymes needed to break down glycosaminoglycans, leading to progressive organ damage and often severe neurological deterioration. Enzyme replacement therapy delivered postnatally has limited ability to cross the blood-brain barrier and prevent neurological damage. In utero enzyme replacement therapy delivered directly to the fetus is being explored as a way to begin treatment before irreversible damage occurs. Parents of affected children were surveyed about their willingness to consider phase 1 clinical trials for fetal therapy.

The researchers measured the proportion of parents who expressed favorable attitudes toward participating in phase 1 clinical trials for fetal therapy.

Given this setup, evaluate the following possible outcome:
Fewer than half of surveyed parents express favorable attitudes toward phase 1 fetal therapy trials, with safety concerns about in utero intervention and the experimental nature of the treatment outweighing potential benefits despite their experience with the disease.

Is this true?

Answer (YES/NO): NO